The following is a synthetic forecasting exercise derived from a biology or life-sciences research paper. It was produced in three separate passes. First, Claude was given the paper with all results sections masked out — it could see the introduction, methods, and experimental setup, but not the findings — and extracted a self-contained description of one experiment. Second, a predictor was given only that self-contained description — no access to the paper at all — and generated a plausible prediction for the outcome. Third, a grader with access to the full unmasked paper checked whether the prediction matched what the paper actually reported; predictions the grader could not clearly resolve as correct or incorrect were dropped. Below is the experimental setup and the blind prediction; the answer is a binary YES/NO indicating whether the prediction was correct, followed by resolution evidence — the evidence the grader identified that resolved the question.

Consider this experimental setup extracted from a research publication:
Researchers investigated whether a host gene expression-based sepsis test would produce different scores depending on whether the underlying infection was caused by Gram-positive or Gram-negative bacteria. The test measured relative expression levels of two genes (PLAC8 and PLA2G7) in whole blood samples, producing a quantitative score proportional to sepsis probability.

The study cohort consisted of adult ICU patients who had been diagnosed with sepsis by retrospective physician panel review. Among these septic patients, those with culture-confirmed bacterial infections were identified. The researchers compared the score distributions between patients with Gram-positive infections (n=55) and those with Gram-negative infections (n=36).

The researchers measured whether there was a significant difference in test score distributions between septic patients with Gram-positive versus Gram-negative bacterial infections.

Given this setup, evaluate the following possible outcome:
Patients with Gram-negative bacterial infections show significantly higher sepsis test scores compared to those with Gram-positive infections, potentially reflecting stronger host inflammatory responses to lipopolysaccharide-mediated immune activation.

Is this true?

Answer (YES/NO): NO